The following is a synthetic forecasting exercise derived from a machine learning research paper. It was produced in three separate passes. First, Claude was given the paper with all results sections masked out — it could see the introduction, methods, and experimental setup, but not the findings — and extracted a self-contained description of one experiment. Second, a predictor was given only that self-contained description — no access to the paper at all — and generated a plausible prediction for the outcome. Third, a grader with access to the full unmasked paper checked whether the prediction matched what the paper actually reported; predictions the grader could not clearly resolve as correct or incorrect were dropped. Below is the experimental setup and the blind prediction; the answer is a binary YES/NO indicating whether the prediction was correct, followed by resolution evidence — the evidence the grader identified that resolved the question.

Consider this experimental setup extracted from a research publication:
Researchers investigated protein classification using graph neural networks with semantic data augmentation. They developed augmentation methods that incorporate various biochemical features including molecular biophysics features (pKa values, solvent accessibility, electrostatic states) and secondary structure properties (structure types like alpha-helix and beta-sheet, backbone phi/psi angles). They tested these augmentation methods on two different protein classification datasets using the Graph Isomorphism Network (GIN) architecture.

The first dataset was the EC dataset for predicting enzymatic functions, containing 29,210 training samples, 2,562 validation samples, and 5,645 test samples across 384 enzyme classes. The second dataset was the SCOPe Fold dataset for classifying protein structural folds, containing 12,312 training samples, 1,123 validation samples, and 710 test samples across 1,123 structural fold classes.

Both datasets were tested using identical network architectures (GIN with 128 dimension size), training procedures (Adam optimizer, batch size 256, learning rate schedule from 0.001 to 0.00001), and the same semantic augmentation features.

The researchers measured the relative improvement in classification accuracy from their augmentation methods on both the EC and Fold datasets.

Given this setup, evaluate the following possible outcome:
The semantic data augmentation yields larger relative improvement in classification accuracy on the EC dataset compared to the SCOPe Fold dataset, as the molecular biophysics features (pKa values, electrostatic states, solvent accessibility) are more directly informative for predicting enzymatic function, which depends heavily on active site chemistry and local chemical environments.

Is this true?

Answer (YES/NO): NO